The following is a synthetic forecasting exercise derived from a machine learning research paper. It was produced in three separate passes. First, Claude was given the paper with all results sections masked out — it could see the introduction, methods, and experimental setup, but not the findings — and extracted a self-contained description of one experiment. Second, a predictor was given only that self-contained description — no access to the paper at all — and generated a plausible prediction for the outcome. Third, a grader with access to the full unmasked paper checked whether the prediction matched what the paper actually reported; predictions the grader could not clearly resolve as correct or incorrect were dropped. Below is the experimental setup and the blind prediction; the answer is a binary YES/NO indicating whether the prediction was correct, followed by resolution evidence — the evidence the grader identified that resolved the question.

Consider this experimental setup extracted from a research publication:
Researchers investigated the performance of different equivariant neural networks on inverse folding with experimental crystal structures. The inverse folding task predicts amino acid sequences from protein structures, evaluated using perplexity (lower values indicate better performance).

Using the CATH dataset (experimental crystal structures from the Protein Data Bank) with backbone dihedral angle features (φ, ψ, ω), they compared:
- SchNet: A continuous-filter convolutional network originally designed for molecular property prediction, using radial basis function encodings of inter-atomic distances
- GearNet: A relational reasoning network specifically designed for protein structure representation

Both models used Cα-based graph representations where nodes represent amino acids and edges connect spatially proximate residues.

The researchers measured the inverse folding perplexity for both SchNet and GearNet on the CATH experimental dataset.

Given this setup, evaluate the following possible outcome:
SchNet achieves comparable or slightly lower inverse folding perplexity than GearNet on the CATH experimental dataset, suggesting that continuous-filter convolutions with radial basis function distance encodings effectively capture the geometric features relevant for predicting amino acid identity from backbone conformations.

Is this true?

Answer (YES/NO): YES